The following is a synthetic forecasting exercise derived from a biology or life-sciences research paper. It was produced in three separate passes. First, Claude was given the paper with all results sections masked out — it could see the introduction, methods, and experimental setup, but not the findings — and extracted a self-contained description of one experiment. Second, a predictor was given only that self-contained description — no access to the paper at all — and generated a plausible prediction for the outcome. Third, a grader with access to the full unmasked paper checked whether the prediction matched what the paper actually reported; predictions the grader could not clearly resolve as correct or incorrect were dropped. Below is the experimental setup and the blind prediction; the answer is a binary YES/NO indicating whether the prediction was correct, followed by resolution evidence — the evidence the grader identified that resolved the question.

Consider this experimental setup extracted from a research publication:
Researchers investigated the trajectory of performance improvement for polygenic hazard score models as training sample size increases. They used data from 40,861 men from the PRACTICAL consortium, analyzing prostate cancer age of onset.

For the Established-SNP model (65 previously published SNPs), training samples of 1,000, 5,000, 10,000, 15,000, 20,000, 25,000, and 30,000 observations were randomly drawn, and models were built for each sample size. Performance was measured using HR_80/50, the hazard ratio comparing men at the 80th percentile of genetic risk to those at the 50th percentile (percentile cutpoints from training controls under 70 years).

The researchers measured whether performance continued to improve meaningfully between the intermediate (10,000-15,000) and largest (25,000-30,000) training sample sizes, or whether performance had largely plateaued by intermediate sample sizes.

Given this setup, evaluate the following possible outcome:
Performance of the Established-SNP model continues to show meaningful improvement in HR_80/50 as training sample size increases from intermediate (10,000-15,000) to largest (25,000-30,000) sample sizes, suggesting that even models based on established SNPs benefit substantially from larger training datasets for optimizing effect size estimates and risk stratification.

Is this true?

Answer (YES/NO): NO